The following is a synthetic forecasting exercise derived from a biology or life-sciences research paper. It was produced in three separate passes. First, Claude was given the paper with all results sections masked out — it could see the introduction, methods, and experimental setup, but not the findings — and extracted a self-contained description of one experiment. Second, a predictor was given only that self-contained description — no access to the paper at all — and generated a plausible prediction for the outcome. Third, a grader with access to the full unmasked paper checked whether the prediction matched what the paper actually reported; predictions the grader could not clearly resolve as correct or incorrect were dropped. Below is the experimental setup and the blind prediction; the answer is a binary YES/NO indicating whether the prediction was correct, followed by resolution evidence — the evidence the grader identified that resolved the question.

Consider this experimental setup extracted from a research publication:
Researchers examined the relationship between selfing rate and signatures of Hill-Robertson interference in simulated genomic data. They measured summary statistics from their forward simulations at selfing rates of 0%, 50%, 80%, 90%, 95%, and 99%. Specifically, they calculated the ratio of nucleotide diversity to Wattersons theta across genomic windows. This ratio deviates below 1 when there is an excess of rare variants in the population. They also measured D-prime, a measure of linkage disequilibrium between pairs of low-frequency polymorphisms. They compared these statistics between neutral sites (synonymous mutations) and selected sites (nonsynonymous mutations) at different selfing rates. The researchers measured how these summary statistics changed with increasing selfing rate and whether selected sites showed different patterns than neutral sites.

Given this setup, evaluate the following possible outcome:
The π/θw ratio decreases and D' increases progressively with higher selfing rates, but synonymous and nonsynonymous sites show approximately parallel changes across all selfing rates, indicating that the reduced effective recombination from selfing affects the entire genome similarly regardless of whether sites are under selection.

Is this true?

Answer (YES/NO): NO